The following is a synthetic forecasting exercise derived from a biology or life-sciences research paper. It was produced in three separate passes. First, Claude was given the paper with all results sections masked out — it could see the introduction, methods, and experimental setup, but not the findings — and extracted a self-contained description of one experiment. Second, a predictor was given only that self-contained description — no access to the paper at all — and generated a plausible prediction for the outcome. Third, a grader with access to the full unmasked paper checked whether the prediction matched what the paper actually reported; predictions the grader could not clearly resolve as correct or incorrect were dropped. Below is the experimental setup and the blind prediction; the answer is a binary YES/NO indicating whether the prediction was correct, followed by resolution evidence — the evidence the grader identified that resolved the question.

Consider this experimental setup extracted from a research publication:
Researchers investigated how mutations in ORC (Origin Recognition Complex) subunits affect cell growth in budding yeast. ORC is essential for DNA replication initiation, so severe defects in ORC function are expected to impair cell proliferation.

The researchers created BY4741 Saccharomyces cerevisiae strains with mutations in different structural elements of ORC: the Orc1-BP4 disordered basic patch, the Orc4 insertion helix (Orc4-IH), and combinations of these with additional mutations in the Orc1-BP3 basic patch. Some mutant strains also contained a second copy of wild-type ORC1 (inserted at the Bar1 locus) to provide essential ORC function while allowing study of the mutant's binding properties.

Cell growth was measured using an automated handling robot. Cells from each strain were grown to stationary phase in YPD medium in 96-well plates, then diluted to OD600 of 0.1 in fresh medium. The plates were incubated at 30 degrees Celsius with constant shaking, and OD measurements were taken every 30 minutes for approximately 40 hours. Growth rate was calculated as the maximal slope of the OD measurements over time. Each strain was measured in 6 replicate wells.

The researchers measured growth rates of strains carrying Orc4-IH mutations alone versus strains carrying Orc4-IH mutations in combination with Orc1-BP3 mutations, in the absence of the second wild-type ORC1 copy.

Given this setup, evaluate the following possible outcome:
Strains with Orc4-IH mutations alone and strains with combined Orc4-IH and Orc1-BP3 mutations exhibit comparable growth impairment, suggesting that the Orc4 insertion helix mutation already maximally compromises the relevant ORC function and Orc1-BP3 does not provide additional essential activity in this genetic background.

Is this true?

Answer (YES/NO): NO